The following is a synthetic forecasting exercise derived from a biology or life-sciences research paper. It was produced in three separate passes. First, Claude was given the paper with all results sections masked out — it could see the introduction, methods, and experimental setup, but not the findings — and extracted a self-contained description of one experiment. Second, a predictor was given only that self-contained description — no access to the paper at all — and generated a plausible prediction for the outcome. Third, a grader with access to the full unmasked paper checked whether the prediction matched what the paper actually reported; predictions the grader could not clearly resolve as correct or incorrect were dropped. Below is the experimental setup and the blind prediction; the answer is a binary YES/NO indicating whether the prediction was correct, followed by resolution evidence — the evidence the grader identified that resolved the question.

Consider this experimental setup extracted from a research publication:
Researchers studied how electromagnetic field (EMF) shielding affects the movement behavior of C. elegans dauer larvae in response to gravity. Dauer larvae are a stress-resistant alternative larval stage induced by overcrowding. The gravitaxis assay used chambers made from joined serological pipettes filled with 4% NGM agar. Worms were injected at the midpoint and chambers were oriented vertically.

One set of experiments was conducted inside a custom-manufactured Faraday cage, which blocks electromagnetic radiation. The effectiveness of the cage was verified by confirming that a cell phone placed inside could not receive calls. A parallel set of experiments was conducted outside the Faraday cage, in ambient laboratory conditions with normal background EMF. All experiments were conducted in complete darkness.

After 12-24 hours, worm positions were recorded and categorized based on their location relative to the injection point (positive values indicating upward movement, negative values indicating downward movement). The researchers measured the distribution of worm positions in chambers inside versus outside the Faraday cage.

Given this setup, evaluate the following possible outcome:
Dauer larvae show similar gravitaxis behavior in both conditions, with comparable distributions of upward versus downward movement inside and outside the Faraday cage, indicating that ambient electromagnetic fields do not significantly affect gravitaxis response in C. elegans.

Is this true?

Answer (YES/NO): NO